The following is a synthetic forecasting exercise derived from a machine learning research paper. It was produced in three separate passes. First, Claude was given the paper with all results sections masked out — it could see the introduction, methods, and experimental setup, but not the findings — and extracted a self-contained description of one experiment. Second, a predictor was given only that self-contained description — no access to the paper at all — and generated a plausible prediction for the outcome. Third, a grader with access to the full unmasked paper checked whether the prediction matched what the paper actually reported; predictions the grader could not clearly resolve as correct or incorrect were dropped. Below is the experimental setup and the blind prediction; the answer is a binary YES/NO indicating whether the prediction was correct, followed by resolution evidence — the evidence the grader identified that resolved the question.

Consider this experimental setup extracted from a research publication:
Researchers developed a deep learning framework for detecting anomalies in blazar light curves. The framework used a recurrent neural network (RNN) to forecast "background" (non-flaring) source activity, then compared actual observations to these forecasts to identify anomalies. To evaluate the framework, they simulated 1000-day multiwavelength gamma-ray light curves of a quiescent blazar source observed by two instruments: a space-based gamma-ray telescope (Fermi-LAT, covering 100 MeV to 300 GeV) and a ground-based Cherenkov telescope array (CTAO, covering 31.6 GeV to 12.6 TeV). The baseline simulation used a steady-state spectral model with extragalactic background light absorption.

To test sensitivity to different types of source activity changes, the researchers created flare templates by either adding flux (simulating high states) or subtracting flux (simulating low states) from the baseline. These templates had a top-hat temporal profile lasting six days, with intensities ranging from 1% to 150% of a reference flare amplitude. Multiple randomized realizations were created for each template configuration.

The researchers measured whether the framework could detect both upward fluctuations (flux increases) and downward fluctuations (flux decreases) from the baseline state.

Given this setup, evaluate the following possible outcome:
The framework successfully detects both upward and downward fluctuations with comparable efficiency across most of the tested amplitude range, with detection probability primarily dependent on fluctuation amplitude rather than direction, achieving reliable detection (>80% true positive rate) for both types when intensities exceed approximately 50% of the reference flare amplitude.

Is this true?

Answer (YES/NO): NO